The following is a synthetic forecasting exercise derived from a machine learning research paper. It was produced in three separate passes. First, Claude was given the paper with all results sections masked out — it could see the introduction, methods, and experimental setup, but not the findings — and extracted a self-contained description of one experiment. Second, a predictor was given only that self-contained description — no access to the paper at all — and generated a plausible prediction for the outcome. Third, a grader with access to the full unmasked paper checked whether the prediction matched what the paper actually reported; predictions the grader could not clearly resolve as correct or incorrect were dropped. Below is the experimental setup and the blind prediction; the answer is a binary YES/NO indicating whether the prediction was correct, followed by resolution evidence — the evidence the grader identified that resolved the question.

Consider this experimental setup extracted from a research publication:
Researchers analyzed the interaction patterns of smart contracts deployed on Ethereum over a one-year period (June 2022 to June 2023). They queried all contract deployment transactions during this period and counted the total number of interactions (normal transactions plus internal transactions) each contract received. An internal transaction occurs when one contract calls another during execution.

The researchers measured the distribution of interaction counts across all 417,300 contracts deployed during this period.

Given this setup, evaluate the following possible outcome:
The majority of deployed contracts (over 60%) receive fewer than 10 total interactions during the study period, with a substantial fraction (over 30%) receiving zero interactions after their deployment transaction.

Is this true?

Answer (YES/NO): NO